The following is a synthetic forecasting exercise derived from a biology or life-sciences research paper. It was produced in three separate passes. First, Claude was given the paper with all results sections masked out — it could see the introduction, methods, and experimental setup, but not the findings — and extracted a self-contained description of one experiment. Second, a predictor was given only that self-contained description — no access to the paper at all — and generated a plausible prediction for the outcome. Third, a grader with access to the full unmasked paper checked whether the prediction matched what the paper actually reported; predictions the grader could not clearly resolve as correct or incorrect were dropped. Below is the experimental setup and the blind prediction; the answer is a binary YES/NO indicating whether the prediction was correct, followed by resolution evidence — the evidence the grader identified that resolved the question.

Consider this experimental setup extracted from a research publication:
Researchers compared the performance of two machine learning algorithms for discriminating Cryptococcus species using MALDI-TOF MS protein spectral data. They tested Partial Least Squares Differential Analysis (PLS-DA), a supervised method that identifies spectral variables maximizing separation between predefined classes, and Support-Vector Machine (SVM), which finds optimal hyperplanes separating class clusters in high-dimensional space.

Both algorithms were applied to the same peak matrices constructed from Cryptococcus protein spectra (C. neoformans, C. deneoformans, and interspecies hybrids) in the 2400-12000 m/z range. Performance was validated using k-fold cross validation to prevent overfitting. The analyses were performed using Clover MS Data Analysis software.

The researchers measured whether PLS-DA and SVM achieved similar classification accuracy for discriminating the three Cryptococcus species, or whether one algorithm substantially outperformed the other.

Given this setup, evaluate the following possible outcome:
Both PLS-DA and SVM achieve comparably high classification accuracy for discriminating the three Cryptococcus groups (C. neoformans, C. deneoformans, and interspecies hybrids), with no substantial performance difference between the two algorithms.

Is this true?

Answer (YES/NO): NO